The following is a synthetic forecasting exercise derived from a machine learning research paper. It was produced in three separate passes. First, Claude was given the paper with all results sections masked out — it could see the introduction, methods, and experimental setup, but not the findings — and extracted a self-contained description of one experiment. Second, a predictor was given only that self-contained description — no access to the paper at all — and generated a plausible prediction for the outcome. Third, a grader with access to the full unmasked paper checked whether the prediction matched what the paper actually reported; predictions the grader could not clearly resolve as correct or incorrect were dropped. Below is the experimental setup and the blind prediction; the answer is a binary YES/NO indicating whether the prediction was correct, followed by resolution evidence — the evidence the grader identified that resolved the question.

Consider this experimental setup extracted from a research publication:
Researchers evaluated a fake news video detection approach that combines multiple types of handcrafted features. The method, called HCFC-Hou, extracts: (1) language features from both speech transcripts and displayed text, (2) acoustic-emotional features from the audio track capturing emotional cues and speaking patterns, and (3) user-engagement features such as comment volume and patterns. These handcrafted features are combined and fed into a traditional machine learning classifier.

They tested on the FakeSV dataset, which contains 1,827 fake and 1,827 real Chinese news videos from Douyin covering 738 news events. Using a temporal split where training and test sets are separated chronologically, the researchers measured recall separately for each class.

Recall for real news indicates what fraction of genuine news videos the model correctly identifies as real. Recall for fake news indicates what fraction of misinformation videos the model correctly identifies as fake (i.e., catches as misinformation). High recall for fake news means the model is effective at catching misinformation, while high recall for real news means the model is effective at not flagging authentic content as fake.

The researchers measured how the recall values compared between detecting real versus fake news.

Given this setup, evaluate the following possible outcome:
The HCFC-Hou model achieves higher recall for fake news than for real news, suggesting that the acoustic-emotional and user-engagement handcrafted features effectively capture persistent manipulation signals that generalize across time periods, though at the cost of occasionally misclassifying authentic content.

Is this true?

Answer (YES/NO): NO